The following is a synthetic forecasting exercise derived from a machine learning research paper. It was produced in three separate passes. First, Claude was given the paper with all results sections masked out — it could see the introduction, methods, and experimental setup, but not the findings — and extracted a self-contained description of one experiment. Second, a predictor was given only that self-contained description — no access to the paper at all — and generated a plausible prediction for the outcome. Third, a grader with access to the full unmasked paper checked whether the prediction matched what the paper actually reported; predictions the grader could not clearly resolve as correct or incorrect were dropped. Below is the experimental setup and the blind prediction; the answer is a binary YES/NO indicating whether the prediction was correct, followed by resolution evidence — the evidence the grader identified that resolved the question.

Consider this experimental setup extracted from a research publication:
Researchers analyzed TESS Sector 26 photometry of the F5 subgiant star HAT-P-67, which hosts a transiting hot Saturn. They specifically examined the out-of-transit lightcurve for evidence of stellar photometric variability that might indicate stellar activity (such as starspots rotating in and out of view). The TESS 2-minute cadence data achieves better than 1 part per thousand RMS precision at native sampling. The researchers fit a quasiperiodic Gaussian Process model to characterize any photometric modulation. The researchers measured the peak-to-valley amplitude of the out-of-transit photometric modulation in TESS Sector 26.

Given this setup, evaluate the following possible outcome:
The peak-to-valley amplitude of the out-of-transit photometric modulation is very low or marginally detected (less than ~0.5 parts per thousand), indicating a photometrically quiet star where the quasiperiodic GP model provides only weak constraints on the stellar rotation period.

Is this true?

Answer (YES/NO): NO